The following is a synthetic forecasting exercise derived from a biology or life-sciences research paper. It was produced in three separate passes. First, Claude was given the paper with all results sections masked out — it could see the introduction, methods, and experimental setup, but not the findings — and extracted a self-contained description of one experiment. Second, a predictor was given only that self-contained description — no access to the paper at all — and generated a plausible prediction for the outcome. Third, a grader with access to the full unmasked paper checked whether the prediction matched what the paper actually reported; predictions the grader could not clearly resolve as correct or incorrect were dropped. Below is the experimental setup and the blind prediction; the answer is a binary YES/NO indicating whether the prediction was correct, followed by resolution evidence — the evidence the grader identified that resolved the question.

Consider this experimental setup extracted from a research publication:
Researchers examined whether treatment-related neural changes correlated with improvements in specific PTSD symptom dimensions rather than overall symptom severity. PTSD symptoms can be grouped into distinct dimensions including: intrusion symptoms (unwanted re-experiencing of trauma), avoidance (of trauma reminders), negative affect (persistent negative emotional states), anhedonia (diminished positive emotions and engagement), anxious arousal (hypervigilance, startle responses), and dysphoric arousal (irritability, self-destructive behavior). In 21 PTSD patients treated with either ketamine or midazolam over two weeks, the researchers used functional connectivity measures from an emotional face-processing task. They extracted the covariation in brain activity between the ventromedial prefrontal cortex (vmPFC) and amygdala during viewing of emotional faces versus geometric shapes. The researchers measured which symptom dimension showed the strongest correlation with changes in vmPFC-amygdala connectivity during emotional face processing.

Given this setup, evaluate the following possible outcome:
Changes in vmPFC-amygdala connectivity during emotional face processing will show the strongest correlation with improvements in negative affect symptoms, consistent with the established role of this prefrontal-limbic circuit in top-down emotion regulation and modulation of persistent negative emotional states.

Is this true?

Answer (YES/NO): NO